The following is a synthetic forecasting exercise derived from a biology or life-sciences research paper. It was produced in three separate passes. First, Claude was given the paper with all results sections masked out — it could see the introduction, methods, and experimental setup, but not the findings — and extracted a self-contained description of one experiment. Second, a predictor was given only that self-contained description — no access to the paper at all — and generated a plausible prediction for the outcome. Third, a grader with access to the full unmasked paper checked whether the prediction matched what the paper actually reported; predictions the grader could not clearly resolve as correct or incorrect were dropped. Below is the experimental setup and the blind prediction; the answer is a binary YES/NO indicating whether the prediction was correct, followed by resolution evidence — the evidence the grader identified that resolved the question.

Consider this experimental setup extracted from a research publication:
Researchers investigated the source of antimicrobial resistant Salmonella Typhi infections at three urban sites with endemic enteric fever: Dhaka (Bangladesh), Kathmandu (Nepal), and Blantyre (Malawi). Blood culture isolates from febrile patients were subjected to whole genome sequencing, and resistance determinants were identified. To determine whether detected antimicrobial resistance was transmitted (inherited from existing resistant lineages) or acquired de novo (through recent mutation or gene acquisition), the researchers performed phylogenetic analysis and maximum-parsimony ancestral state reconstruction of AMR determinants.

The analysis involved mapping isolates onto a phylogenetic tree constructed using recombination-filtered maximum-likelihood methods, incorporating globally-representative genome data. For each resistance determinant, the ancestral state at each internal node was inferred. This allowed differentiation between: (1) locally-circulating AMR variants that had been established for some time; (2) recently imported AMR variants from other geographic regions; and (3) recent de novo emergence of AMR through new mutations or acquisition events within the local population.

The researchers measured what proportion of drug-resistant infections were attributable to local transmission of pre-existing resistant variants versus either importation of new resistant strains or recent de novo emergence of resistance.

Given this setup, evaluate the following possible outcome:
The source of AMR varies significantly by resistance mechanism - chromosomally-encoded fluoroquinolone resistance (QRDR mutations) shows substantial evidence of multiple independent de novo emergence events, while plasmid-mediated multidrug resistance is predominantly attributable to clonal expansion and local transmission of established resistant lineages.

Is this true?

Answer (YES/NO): NO